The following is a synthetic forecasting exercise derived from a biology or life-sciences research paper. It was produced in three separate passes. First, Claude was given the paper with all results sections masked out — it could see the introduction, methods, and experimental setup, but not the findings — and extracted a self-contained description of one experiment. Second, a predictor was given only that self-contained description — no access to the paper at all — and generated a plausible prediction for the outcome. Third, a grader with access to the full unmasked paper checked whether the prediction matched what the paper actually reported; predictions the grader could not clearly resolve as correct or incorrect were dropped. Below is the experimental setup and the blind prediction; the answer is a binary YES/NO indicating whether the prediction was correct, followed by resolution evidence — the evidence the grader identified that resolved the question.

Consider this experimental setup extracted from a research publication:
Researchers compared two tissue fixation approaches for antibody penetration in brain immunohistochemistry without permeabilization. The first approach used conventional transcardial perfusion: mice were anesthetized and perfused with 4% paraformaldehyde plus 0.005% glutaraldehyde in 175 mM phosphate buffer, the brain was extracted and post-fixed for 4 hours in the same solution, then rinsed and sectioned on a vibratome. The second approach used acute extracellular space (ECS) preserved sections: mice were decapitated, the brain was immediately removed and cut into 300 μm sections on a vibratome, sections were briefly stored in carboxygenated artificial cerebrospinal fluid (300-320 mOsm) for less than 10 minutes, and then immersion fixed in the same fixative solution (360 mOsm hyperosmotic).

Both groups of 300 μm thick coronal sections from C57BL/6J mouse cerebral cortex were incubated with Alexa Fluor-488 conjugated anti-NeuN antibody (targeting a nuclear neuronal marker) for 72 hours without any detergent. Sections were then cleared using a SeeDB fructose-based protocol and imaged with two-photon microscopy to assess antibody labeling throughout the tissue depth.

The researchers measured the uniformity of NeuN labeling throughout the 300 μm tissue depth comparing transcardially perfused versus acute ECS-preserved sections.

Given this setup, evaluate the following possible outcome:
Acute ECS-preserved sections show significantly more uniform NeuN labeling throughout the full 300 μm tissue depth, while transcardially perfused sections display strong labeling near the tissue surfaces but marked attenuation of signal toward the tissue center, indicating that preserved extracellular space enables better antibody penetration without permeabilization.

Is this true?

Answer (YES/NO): YES